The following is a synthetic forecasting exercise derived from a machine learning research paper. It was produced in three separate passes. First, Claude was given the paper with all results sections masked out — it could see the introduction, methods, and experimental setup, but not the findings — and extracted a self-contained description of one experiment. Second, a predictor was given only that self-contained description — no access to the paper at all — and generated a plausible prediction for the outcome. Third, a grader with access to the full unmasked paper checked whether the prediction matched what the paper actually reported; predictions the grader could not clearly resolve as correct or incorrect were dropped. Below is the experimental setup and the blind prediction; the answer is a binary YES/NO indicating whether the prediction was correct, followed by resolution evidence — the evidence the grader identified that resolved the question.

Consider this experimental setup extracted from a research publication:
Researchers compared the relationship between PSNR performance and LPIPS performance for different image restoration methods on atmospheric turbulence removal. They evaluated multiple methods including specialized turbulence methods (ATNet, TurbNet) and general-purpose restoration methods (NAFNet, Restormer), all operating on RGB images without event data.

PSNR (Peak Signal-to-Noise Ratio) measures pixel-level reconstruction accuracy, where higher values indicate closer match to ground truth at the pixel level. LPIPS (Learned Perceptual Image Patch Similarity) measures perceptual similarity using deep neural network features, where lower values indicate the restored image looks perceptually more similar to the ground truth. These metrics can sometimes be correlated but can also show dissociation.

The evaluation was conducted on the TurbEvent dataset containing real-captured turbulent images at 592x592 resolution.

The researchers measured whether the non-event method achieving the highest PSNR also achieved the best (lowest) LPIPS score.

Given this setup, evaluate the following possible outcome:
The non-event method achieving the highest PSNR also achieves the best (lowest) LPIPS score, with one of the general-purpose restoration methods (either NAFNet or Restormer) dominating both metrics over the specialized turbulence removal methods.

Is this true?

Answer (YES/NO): NO